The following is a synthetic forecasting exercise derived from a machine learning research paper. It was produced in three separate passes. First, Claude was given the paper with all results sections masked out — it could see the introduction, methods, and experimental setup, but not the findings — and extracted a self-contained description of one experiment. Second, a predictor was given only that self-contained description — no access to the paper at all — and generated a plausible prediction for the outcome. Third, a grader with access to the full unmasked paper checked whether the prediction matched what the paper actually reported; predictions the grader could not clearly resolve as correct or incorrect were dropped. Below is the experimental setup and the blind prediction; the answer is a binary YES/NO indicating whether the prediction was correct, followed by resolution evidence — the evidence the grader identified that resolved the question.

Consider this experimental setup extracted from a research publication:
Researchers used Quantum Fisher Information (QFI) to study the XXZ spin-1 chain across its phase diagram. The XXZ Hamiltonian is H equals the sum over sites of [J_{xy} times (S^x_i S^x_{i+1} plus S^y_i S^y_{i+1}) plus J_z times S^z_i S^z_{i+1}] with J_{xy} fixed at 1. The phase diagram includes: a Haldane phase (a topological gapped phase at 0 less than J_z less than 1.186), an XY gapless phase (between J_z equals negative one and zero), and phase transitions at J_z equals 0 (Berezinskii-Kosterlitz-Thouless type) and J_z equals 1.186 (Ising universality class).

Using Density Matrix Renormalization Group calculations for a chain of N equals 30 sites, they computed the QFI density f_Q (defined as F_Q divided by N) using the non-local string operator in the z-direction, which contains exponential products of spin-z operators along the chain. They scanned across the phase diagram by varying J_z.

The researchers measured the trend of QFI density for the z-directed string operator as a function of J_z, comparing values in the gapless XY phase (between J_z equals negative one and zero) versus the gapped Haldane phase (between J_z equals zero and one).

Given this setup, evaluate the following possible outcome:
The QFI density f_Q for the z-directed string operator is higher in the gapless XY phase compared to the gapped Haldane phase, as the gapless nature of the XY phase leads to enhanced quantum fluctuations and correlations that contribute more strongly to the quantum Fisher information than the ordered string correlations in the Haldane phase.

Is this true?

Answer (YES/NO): NO